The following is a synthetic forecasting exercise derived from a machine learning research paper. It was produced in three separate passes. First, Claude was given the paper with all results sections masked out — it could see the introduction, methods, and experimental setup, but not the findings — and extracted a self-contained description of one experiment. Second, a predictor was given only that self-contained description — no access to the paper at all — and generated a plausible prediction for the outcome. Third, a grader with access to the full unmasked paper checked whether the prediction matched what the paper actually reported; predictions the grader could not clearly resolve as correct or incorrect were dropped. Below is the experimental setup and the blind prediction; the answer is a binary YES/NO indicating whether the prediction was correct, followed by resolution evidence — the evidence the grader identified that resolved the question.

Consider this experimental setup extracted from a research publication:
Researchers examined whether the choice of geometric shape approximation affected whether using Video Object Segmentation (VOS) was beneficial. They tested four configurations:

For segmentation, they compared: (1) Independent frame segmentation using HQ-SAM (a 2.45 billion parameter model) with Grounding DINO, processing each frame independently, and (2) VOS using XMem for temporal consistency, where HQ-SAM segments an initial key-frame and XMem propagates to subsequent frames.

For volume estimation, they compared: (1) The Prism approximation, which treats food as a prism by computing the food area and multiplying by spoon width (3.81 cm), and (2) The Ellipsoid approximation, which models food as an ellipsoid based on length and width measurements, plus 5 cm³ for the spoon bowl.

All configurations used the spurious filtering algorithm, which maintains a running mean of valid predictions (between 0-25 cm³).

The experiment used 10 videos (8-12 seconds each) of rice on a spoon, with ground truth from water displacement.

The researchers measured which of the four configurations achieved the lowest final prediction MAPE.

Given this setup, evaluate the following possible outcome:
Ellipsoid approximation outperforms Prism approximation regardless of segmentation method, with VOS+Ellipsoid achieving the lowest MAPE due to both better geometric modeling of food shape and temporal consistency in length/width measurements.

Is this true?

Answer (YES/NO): NO